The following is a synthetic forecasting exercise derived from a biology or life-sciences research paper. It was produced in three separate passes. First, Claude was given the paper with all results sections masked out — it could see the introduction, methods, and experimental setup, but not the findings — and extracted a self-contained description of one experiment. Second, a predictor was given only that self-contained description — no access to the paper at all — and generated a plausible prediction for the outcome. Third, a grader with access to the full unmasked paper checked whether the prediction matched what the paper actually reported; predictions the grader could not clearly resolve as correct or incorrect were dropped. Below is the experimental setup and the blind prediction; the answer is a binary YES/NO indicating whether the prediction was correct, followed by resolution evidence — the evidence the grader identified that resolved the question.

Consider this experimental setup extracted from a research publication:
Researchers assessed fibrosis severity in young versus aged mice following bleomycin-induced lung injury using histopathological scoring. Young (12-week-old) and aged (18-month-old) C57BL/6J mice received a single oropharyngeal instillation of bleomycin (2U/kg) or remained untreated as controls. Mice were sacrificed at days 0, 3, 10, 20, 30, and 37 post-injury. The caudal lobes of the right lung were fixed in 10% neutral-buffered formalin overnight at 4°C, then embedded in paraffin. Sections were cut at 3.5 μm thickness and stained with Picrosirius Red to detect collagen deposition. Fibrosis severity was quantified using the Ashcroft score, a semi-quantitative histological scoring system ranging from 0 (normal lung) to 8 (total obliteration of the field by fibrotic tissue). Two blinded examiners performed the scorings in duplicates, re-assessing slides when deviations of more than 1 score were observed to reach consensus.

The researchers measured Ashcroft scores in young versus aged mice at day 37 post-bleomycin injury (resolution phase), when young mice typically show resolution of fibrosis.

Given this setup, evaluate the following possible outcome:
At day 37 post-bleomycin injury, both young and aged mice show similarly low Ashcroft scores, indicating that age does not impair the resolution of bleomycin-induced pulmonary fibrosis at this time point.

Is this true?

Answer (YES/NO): NO